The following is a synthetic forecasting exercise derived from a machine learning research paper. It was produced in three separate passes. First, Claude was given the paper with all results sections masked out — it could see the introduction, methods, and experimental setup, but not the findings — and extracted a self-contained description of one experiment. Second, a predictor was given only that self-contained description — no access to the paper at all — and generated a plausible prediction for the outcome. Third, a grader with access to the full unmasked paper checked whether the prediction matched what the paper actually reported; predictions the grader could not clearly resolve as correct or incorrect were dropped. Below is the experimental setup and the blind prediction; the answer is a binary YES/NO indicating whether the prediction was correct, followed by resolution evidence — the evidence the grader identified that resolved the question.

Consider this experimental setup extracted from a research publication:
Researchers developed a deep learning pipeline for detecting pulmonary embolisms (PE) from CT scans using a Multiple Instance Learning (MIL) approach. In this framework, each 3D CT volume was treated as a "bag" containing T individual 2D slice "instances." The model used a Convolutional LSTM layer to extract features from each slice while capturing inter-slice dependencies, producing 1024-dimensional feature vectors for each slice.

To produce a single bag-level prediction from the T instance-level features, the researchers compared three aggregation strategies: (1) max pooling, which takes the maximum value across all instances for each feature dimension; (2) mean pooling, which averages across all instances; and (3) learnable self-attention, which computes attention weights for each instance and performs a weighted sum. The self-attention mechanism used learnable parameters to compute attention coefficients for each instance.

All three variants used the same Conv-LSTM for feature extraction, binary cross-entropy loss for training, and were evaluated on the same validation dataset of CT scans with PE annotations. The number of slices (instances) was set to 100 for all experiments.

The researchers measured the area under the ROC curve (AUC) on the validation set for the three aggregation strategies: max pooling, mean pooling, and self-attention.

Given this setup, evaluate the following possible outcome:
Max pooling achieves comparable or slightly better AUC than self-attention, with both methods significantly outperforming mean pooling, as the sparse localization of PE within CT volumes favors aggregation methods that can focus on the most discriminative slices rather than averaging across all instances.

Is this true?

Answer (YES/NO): NO